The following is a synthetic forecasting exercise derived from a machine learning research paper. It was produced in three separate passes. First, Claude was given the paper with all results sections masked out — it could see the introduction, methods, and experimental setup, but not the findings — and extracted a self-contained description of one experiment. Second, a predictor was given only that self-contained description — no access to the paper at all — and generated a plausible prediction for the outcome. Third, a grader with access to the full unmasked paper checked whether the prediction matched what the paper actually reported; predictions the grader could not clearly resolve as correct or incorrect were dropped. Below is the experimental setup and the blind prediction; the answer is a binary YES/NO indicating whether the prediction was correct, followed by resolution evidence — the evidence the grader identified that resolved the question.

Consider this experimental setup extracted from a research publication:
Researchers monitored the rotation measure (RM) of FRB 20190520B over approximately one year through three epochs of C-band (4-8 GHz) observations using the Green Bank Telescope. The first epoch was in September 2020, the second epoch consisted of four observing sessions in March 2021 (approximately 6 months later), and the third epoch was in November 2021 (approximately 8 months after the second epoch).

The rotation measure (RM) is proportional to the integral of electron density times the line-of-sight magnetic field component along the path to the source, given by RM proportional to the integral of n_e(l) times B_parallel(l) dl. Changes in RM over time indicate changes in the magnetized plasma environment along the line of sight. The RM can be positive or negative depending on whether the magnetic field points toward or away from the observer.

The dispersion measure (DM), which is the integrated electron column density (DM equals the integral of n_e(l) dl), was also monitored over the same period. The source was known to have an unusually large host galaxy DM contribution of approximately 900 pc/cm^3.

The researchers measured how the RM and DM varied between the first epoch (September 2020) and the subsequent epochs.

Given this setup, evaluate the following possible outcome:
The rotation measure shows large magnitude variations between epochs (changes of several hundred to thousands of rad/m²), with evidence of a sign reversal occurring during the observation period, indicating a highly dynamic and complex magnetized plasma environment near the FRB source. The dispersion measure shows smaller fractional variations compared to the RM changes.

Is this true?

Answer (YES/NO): YES